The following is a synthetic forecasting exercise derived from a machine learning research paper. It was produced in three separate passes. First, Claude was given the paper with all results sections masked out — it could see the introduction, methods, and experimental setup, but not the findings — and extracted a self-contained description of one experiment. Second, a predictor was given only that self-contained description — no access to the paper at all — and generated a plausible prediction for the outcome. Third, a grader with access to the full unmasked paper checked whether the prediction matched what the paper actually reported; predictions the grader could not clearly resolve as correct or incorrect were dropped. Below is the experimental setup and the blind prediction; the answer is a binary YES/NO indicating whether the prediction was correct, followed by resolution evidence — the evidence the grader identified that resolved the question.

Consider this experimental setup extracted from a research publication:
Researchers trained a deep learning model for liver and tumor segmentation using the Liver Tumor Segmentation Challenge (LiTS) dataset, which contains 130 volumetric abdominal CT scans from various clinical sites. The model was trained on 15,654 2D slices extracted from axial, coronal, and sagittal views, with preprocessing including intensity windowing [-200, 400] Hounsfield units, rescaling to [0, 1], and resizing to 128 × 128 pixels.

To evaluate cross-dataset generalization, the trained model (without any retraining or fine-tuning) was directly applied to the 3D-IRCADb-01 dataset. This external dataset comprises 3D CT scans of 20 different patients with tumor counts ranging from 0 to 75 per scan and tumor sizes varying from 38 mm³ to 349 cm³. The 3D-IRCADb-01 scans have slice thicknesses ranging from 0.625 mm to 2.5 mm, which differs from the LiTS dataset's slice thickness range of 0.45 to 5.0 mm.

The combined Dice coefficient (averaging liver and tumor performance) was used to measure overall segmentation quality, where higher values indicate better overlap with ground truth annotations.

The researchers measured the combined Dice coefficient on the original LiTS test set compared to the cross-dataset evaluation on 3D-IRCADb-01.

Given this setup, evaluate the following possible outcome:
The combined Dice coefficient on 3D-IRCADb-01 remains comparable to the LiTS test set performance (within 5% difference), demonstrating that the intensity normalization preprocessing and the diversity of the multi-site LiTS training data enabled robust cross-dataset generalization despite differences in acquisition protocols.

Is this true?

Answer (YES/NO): NO